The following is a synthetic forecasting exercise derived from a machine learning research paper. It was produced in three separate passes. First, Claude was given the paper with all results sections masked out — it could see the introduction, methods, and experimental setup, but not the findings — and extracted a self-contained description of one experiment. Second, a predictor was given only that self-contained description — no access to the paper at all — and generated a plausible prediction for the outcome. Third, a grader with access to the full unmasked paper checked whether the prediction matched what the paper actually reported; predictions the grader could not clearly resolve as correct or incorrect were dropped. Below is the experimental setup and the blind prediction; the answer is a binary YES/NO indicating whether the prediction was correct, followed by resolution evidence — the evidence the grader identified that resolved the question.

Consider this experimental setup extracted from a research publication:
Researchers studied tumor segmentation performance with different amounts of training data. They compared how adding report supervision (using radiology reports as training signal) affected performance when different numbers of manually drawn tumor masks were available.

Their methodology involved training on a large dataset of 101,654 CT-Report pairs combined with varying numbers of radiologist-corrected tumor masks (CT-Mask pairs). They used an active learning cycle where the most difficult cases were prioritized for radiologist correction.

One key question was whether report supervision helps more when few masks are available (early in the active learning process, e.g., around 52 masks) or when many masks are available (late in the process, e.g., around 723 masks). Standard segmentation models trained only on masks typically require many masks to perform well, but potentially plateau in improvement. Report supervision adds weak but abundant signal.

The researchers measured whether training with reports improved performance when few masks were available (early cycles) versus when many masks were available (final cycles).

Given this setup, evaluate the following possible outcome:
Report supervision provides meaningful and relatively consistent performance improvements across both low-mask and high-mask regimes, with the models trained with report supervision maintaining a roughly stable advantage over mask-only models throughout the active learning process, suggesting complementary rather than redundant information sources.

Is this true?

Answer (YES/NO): YES